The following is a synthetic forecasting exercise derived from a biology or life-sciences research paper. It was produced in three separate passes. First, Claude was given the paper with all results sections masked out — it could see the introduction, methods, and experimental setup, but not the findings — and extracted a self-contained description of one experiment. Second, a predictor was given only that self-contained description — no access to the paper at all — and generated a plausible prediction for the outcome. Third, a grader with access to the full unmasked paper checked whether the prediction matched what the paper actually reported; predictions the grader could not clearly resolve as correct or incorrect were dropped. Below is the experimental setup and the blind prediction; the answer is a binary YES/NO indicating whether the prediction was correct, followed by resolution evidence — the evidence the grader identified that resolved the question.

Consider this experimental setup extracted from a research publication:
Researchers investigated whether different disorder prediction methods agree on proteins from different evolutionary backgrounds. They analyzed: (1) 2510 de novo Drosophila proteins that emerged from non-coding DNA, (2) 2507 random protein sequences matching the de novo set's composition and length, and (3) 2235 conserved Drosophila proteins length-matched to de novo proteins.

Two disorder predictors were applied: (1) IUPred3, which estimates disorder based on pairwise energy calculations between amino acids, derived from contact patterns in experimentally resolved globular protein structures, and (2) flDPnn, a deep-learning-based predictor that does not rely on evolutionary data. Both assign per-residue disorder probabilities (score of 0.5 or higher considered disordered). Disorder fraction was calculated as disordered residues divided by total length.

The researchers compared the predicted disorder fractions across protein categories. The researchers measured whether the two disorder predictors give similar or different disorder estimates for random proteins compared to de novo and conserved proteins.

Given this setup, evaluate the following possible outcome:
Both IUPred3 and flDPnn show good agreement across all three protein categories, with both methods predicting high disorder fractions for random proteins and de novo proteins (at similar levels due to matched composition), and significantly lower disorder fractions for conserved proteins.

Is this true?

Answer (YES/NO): NO